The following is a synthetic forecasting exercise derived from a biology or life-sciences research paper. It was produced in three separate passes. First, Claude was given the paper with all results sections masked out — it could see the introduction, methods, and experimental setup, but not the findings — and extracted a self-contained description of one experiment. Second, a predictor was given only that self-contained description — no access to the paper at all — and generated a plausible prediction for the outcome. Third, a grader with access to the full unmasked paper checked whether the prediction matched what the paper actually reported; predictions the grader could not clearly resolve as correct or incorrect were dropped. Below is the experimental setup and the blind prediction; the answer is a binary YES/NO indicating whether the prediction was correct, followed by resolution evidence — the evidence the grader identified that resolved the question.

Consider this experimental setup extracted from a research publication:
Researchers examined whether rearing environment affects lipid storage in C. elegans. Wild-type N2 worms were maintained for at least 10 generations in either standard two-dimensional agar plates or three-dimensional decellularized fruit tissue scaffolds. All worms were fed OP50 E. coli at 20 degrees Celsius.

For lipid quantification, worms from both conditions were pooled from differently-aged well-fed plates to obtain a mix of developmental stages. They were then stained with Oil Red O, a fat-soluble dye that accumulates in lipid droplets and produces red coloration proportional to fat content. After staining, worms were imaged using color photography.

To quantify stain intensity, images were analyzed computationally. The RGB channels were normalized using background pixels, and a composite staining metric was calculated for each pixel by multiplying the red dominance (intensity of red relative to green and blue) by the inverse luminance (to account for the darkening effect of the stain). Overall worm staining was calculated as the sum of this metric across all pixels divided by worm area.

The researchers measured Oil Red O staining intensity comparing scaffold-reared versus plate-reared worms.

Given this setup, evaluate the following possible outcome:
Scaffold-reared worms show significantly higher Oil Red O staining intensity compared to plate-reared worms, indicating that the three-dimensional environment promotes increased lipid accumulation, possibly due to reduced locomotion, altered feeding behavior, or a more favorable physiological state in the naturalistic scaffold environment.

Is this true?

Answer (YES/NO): NO